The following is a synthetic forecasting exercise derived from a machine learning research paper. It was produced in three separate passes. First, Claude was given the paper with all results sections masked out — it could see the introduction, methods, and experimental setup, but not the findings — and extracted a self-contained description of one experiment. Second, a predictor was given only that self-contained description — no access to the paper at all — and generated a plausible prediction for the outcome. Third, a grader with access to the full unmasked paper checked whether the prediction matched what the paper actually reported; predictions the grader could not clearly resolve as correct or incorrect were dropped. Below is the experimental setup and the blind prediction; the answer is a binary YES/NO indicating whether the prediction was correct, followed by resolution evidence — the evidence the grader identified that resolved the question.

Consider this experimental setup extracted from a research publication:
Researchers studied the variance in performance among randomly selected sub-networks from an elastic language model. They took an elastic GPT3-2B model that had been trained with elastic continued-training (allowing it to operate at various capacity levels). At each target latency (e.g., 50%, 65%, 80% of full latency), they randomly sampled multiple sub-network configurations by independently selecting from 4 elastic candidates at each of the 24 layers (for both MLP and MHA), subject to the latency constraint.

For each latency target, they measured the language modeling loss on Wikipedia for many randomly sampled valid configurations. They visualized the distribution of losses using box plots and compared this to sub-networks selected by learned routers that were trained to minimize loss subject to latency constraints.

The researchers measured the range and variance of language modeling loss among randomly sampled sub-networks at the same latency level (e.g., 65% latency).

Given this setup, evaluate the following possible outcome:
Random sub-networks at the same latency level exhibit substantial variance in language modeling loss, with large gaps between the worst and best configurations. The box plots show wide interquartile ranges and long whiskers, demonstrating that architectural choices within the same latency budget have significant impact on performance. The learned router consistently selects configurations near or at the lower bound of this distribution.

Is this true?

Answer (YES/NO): YES